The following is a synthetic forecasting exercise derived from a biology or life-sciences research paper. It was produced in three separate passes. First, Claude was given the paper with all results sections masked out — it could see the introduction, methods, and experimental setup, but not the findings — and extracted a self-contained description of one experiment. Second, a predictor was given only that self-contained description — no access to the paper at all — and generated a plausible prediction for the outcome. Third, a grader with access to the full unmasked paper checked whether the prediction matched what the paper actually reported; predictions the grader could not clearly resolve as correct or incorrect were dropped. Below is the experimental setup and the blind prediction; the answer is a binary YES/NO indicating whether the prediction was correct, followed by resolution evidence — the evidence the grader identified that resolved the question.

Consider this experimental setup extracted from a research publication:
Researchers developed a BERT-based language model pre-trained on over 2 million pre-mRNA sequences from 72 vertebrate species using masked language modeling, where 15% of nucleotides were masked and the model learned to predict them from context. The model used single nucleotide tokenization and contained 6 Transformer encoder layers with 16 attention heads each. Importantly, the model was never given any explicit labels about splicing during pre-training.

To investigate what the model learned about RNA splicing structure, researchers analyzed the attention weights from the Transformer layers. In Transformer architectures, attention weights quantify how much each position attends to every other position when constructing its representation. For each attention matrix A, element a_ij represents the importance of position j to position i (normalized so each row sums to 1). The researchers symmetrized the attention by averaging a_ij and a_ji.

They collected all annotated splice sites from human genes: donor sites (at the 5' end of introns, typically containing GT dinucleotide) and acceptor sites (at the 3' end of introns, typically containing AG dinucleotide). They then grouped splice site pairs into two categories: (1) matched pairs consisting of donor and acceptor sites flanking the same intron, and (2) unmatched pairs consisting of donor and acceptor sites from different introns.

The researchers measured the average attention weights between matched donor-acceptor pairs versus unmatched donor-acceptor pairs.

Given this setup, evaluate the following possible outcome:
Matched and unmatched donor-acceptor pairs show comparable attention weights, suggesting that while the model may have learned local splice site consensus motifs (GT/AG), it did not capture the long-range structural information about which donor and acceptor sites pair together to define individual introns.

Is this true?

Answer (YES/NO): NO